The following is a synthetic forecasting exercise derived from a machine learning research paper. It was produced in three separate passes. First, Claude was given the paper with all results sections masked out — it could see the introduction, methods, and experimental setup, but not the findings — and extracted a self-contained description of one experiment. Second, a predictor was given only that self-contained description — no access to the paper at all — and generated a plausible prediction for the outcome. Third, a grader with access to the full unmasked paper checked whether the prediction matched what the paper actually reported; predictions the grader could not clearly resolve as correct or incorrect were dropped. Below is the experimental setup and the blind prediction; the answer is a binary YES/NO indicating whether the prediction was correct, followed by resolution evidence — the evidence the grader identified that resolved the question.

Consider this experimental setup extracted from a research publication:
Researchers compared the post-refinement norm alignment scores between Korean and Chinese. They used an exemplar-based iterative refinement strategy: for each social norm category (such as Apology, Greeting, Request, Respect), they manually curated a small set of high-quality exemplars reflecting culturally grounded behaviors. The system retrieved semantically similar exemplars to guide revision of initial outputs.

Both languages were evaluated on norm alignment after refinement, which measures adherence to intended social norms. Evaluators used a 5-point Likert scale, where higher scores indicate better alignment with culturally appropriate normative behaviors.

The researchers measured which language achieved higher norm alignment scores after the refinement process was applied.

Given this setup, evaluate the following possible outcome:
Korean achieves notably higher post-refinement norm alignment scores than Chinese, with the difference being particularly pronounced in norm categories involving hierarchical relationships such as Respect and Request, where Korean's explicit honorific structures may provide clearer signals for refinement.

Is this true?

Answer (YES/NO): NO